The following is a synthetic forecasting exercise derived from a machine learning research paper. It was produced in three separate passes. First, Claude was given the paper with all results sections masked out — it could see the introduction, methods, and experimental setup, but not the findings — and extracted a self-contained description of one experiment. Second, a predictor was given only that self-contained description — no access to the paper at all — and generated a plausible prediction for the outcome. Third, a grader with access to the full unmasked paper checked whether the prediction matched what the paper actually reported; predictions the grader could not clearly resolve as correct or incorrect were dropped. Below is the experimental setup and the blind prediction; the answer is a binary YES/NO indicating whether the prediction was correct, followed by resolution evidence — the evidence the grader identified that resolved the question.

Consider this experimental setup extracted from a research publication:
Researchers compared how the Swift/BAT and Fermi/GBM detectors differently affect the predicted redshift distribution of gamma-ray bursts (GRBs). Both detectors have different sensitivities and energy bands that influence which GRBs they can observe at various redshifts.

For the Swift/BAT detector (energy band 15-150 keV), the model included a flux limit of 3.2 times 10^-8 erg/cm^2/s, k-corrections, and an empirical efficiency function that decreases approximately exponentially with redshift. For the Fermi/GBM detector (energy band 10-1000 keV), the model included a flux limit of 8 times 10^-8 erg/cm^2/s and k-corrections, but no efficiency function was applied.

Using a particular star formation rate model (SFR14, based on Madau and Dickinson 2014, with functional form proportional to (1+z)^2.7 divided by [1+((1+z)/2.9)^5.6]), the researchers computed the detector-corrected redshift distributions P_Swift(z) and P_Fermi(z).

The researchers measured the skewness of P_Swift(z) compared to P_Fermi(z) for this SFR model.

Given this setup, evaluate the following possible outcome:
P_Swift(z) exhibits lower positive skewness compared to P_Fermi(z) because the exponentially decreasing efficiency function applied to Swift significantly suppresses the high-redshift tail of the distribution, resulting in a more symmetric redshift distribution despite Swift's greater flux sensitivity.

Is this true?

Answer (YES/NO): NO